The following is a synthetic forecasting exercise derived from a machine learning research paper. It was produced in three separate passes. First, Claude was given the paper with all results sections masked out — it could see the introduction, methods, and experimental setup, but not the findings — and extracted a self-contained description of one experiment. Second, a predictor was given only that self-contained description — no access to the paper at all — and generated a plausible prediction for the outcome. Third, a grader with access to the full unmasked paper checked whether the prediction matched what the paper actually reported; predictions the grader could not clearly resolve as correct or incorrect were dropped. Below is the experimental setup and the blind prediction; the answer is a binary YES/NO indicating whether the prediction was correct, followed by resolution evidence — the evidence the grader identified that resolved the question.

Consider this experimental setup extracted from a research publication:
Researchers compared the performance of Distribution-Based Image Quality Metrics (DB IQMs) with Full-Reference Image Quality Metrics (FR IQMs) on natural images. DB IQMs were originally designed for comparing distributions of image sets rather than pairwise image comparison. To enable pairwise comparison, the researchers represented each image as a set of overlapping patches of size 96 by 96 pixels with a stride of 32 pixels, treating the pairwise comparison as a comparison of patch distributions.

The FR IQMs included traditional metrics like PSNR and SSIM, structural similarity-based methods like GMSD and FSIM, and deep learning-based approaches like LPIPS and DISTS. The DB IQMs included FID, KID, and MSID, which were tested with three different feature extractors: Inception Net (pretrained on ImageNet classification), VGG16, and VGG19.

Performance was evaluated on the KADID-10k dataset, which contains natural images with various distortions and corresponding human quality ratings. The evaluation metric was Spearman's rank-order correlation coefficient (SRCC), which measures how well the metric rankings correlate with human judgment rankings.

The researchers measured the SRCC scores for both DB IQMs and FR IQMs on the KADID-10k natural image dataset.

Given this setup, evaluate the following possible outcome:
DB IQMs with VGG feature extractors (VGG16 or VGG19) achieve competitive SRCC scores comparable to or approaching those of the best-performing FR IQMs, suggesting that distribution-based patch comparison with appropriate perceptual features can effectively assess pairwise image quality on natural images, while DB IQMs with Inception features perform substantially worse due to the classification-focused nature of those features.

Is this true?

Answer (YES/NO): NO